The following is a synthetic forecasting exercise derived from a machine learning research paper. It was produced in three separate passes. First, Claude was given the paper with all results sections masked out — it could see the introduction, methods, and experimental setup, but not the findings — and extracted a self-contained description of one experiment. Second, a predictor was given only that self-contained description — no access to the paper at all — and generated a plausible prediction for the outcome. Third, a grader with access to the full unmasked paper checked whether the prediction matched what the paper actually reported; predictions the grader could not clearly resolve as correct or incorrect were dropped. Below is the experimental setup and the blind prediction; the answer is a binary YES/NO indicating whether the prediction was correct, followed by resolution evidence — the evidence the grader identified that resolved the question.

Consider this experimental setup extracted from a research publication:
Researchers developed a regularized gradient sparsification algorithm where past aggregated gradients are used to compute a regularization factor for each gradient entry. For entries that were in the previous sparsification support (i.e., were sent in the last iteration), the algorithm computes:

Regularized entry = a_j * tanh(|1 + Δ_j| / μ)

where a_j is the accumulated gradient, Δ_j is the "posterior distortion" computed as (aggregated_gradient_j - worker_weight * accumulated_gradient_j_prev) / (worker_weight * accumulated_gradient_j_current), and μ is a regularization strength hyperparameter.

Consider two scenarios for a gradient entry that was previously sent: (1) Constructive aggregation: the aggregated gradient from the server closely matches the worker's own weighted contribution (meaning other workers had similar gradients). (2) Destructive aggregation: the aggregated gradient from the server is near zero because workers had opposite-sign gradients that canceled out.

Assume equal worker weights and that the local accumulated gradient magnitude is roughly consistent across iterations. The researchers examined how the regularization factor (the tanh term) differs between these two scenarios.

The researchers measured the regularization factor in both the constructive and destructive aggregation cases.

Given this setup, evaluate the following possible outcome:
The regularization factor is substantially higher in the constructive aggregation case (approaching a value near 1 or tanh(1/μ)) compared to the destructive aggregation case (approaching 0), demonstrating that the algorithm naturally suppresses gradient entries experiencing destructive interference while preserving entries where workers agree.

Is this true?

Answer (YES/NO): YES